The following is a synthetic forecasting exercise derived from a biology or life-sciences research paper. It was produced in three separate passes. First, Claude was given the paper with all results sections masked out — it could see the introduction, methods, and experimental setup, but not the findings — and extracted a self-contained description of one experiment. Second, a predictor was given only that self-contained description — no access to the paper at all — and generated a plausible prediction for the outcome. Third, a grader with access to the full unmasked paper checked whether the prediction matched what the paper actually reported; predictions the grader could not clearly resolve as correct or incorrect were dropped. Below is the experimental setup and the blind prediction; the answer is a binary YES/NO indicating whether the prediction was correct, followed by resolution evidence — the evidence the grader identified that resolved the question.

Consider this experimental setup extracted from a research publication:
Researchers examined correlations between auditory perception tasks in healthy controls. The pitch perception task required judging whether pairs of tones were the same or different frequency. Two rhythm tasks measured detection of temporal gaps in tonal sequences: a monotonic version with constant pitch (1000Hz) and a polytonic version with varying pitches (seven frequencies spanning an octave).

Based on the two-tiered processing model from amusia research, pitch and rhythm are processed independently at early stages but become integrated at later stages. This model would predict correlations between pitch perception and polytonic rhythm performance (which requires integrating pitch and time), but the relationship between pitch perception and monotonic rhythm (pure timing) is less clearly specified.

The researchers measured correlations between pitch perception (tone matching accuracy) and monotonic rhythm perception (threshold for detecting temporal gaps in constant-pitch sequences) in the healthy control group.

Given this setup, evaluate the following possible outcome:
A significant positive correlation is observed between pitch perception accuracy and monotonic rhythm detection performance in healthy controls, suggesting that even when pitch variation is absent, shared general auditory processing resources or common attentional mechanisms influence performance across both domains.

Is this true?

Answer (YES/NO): NO